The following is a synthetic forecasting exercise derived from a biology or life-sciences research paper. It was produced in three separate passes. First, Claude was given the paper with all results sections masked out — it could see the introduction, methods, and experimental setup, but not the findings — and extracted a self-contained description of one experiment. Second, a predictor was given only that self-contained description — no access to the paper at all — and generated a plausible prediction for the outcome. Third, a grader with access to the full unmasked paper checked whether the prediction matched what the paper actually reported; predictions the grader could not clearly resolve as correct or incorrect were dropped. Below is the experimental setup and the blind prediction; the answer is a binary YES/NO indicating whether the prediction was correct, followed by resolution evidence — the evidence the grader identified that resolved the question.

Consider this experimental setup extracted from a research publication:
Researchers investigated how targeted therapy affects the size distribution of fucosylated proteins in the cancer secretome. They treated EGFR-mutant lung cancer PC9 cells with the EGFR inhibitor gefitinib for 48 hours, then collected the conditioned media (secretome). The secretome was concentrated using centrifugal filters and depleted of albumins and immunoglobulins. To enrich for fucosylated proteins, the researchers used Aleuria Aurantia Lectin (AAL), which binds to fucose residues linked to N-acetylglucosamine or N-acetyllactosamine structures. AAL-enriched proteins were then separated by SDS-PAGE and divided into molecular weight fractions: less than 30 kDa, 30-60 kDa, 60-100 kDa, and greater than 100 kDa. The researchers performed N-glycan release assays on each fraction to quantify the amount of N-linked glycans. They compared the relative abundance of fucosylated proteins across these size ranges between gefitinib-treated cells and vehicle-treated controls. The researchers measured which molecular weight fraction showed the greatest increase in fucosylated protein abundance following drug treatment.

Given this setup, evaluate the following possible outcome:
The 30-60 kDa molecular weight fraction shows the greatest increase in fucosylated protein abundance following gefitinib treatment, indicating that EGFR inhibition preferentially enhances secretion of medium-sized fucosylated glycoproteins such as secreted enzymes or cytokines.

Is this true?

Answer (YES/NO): YES